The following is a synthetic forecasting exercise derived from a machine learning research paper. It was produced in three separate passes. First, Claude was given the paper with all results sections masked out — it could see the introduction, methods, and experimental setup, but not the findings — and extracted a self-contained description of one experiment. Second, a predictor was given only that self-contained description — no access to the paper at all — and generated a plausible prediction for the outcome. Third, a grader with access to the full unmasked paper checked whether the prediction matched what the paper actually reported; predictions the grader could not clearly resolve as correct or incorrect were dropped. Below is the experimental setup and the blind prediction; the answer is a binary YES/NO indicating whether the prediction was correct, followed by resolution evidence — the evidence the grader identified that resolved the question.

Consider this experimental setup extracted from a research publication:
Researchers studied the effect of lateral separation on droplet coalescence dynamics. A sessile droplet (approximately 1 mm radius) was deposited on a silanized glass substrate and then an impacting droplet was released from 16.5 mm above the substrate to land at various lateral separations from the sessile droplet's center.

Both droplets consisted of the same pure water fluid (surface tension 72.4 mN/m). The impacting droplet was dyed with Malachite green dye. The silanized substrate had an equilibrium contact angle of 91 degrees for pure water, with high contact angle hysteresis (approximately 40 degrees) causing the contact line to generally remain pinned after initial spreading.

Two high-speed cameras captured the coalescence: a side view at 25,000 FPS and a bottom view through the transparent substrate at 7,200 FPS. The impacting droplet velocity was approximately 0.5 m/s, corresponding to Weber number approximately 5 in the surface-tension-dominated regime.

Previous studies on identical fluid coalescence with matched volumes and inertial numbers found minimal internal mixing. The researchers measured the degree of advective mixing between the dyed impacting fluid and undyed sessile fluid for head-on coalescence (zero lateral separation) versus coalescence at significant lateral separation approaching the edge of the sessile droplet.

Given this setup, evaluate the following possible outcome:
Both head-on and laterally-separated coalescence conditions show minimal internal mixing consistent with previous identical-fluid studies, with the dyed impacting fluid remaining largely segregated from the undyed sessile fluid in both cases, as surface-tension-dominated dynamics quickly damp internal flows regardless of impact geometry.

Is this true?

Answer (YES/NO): NO